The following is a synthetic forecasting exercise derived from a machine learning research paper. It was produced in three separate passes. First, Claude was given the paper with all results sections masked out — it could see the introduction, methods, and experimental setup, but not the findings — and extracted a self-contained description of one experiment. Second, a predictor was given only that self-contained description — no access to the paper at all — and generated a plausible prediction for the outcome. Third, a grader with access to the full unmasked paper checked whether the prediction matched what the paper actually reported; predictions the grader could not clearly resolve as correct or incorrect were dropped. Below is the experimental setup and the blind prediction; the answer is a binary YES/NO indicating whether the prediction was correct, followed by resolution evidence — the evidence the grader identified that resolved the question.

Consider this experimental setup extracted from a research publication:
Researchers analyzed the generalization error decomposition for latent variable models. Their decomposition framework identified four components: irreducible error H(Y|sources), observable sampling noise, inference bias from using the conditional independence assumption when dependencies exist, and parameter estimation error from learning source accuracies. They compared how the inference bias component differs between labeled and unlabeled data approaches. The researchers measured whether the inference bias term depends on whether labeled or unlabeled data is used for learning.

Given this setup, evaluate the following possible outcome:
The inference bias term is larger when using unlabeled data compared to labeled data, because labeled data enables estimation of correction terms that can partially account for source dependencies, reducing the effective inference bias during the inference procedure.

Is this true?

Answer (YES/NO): NO